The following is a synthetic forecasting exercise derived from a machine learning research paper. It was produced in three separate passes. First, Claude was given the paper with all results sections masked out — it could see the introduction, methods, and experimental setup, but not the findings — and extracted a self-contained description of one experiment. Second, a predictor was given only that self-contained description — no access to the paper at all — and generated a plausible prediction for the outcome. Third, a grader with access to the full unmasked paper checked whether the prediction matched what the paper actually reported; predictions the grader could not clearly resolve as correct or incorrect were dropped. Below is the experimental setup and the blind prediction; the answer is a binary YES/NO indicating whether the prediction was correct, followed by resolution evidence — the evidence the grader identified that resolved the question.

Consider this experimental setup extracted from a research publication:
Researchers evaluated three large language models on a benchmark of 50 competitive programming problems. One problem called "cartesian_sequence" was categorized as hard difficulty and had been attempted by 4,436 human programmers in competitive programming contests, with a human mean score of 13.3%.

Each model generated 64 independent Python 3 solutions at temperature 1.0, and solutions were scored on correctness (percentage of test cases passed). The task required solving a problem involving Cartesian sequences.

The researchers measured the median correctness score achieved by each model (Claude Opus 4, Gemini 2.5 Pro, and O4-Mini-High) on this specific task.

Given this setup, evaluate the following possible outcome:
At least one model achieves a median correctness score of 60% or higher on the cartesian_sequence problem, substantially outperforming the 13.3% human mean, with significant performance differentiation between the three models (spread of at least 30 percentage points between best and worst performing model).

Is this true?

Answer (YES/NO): YES